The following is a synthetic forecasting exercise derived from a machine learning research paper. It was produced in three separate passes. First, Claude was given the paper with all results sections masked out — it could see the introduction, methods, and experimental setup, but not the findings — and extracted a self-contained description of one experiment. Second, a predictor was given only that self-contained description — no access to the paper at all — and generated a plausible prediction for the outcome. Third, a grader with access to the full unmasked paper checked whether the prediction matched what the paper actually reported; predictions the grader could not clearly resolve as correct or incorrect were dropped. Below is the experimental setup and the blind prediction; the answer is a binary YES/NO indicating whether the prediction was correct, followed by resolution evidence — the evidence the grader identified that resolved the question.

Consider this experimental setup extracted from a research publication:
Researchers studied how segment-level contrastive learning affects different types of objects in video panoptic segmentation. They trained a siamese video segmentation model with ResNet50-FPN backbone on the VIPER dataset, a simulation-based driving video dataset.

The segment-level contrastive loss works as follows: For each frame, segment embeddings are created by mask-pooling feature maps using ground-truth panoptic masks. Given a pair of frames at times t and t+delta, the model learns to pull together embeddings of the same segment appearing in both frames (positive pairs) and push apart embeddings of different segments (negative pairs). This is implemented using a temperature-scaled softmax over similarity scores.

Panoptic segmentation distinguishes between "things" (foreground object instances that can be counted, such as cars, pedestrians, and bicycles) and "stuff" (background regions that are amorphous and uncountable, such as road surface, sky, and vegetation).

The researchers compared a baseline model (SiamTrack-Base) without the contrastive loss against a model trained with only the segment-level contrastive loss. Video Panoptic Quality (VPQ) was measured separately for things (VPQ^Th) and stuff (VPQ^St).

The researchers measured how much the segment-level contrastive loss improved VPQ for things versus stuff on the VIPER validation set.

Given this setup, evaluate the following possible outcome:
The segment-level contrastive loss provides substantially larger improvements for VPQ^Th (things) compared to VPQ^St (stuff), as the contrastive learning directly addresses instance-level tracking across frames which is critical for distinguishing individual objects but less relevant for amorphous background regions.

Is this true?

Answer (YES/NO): YES